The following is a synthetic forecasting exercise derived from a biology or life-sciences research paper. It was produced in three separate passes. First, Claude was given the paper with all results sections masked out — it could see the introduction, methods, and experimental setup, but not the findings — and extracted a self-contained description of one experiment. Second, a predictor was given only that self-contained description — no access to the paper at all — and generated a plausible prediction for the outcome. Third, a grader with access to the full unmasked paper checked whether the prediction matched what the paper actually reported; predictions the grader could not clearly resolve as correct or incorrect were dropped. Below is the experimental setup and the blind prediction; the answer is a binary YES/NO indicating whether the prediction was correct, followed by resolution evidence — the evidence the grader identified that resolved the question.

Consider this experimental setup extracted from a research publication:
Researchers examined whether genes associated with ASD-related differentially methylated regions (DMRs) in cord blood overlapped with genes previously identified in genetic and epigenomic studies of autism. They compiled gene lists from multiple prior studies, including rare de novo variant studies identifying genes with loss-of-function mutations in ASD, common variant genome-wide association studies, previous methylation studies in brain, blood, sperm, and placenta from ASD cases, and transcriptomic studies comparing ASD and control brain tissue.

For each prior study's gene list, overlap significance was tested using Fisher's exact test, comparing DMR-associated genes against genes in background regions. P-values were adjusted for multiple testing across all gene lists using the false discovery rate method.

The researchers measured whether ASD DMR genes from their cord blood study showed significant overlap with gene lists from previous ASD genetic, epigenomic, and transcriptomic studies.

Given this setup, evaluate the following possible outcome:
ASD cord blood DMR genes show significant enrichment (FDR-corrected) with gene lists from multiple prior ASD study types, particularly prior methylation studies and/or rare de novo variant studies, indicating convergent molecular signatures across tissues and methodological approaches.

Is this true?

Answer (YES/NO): YES